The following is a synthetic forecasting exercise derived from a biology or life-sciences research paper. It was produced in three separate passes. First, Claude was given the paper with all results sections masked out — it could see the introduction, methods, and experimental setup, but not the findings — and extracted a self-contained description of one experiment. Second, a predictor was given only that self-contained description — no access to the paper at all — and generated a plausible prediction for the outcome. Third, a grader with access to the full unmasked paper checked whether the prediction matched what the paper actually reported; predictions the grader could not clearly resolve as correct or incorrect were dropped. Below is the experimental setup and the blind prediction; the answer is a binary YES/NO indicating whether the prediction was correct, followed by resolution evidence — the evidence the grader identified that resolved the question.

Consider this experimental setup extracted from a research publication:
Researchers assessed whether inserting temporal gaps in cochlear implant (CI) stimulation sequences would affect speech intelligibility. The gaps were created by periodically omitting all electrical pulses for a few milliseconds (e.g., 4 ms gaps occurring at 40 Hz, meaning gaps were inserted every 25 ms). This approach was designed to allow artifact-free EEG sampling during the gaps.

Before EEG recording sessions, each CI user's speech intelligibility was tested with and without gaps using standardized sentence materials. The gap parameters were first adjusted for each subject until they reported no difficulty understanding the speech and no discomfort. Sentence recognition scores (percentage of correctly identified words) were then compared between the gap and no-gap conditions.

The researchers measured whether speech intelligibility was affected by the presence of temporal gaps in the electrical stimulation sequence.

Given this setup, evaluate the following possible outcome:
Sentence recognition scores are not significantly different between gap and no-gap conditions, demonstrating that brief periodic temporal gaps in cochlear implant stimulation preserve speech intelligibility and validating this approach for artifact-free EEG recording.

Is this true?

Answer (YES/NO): YES